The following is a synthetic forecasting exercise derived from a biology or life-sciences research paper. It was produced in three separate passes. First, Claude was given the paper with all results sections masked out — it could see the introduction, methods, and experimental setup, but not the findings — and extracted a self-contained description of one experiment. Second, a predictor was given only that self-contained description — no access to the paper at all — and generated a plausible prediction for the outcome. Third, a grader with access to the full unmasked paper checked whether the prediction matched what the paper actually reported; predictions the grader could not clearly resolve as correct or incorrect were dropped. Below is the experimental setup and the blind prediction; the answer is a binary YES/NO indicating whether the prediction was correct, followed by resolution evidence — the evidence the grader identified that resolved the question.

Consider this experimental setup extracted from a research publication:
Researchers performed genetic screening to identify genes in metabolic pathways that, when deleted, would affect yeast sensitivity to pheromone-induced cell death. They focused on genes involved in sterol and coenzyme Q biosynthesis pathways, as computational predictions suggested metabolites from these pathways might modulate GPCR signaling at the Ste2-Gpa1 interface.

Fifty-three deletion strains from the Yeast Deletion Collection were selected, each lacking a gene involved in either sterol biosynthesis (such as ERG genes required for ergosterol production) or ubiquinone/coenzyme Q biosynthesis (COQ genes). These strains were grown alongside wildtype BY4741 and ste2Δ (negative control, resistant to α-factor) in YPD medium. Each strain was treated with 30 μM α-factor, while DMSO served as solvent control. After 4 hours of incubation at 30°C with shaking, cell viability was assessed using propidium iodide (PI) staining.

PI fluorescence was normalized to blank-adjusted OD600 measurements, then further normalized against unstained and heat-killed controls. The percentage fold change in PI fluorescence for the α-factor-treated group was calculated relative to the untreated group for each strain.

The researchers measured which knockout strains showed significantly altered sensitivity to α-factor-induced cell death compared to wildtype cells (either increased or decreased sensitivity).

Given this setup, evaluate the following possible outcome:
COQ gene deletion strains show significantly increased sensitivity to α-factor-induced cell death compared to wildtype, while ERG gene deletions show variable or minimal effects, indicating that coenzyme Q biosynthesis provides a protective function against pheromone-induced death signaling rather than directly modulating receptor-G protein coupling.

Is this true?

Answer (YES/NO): NO